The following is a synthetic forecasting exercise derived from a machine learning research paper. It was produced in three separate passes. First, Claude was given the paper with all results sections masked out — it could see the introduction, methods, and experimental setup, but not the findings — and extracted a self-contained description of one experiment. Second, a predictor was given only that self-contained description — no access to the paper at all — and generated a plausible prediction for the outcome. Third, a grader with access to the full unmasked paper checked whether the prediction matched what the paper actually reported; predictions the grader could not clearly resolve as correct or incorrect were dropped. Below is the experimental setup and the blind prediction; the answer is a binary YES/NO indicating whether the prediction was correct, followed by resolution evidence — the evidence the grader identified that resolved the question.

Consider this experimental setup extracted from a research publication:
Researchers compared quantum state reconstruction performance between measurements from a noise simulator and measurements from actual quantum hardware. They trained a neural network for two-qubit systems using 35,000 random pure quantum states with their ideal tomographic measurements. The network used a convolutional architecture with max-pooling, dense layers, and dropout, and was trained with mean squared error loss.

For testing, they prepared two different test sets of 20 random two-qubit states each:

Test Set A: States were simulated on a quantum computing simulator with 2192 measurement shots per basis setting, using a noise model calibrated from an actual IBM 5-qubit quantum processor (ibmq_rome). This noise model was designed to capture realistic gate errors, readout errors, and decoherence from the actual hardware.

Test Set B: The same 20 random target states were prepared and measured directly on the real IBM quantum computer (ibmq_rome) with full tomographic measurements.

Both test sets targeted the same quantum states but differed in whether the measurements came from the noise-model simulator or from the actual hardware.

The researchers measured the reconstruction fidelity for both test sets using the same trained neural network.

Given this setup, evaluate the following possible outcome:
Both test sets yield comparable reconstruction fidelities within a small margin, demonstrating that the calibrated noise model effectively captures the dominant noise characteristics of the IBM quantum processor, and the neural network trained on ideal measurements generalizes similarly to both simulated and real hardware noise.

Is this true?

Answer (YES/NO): YES